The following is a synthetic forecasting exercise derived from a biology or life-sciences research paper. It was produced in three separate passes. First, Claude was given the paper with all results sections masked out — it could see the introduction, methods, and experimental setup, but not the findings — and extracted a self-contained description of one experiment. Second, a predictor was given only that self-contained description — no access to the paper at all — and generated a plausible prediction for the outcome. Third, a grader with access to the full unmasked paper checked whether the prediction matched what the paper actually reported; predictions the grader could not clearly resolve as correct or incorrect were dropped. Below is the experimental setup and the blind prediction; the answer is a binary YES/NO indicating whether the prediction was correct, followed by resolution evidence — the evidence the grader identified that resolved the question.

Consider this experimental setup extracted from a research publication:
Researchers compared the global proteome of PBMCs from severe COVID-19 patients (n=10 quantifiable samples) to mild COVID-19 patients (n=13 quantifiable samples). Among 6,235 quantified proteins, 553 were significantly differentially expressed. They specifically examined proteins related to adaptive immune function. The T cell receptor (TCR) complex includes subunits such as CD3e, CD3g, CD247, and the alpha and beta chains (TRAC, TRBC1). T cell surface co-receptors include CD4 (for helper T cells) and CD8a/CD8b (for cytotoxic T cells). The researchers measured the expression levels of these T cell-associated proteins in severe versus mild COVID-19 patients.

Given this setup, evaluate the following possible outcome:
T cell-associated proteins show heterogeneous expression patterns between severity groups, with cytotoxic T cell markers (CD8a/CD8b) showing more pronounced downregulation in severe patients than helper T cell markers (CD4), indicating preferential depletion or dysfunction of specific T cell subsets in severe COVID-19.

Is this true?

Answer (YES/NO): NO